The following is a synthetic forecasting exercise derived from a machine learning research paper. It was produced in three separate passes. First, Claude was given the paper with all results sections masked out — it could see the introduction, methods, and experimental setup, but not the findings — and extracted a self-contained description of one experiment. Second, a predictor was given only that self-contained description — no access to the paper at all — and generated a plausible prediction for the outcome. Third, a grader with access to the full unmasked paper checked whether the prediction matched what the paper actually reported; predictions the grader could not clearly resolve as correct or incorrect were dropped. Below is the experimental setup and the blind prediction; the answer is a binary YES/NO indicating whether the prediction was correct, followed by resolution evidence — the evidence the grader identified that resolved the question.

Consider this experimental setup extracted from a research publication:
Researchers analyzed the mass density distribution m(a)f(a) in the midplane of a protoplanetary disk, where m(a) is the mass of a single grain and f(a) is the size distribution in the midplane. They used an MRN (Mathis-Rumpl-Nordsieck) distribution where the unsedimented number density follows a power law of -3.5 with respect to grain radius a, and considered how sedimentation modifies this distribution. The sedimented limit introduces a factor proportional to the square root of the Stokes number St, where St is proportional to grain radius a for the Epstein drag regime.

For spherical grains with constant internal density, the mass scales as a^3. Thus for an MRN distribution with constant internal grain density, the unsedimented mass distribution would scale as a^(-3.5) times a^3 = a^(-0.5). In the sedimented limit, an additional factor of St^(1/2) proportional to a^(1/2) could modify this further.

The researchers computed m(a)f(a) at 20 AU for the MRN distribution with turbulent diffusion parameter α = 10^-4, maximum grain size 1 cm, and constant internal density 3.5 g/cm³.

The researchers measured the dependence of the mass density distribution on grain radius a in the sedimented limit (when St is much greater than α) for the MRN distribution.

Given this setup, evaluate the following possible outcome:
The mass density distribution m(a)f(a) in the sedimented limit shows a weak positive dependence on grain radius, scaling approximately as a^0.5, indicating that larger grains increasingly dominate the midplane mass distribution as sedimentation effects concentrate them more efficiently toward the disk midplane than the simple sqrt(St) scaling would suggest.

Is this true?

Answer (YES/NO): NO